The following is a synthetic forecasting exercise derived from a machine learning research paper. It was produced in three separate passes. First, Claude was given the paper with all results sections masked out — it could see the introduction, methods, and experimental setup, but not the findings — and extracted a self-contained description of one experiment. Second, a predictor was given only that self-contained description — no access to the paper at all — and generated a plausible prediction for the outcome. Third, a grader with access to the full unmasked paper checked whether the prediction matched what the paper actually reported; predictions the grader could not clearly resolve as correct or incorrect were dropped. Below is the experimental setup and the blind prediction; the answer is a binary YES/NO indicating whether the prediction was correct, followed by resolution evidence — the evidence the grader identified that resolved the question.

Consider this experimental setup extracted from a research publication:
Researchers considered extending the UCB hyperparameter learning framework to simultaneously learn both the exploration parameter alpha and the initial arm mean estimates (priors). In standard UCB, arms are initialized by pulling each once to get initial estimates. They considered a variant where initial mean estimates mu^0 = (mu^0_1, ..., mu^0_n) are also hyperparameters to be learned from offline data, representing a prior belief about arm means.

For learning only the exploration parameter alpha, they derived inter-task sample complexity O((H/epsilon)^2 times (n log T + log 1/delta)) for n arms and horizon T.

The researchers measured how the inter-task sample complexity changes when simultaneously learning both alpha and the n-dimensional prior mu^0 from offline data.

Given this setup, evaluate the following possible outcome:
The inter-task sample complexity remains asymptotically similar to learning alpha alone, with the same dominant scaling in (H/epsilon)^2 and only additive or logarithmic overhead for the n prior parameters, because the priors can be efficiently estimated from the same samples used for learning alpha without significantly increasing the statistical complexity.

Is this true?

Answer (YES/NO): NO